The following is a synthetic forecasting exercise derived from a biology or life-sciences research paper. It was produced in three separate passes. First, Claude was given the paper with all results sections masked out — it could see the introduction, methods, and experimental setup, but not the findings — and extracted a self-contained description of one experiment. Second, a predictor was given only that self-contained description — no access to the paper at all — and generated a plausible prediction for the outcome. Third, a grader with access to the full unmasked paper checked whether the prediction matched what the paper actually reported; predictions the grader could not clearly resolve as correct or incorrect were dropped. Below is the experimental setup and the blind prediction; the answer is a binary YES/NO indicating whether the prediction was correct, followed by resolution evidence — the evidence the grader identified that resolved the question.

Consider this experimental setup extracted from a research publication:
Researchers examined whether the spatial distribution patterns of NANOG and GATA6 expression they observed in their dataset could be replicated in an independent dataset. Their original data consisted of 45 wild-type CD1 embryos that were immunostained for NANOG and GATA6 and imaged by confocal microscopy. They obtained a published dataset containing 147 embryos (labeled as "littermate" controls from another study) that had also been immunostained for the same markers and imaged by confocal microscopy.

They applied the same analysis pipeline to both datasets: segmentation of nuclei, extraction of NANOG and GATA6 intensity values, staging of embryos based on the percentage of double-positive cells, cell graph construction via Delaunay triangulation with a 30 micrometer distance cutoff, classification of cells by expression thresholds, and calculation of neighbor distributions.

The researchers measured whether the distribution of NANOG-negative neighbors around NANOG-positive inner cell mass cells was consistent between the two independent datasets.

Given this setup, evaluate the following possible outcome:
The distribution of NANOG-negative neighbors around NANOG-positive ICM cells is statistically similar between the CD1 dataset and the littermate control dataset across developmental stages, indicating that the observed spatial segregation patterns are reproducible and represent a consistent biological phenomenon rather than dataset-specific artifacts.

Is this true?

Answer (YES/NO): YES